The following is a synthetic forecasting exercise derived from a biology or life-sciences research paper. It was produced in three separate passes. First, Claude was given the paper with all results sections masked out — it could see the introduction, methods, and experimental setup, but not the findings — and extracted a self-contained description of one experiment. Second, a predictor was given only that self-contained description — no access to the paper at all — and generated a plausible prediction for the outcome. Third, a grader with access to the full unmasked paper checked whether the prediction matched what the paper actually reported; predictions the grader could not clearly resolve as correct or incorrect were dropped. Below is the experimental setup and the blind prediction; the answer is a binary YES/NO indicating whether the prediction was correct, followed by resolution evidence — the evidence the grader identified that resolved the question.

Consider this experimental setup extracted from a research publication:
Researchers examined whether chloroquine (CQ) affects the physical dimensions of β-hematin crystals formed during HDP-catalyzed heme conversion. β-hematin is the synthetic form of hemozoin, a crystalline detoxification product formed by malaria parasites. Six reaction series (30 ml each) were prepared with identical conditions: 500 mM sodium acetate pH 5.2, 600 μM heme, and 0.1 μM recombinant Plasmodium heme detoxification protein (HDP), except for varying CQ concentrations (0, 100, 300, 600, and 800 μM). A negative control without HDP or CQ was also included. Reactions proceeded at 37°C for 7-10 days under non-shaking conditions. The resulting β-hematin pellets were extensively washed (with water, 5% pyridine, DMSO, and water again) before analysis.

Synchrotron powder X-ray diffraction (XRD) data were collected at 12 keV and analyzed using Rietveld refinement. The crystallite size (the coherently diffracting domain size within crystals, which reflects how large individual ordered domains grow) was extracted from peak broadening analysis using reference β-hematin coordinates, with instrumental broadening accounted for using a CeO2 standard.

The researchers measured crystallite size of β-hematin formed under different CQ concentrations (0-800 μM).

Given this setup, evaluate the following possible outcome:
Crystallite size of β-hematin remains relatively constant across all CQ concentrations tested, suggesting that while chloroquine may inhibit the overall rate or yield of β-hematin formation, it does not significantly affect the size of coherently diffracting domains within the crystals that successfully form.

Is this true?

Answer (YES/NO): NO